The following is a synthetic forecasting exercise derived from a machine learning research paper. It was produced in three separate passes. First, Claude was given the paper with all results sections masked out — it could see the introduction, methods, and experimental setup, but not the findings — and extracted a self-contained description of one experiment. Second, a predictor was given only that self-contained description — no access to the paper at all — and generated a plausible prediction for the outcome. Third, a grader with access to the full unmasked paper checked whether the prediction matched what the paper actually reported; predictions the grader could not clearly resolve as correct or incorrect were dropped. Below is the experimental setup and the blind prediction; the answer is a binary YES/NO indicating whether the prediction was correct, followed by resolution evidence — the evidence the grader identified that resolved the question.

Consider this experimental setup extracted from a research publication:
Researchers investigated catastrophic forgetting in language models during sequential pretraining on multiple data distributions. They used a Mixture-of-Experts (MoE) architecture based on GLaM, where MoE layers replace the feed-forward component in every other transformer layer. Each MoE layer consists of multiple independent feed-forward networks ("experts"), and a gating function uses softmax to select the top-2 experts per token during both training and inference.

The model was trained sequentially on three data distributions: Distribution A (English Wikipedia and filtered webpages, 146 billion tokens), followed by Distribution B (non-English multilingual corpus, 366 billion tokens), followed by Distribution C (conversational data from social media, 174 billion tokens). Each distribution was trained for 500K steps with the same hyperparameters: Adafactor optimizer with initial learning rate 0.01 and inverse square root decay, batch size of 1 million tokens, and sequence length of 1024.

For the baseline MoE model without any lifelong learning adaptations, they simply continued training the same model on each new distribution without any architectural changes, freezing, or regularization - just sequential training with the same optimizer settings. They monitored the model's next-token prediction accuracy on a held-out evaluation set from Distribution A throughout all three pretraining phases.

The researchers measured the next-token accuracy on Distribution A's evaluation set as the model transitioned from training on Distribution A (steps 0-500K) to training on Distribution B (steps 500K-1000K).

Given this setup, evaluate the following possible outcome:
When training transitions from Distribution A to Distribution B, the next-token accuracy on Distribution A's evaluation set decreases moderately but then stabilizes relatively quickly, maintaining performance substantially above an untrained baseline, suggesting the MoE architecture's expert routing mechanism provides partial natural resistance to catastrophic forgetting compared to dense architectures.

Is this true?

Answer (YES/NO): NO